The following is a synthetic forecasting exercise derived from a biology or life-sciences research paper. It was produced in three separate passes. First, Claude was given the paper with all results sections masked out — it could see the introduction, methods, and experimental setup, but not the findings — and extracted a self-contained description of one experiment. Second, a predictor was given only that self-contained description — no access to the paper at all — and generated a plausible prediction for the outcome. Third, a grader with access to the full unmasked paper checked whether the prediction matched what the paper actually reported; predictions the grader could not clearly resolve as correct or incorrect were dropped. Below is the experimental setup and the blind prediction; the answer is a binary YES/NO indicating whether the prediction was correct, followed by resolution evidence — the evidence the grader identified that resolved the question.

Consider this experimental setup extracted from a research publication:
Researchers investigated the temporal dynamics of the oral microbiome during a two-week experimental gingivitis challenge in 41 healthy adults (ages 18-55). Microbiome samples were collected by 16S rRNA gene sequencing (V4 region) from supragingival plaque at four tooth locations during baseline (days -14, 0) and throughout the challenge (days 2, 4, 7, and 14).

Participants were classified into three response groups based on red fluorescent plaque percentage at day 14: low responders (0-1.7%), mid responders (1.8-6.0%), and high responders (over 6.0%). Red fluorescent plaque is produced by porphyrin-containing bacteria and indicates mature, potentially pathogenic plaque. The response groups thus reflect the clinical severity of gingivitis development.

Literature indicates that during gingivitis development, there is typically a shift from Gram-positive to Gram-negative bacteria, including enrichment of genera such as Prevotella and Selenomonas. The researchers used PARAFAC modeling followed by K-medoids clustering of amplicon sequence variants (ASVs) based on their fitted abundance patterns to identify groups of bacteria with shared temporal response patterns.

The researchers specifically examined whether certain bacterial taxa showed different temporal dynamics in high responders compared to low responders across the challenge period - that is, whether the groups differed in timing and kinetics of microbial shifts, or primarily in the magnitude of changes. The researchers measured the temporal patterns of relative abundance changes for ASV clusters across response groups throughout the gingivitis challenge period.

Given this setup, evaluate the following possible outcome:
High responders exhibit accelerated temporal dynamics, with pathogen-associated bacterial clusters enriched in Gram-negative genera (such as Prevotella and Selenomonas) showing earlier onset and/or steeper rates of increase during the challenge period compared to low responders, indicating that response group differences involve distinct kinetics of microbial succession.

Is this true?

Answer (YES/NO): NO